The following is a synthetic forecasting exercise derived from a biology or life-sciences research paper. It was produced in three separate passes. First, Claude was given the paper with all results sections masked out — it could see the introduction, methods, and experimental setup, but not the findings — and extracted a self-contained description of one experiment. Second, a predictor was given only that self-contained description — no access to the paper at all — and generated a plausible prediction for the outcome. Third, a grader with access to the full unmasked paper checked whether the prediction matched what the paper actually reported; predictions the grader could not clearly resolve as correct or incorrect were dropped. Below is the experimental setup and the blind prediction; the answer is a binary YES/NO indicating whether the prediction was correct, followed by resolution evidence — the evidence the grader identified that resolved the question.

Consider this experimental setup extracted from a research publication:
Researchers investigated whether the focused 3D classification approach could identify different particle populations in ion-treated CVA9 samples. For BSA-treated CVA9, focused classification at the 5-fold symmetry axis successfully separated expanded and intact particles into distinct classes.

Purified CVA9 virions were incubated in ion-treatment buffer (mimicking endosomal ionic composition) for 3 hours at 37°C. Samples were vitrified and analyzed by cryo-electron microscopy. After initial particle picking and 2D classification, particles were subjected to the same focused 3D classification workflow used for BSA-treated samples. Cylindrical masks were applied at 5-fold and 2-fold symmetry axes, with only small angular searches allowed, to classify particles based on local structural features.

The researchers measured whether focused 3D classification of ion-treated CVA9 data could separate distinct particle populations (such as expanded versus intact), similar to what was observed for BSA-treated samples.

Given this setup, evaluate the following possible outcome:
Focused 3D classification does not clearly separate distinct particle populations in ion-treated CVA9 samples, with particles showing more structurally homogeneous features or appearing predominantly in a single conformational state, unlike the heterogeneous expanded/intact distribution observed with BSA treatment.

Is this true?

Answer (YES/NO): YES